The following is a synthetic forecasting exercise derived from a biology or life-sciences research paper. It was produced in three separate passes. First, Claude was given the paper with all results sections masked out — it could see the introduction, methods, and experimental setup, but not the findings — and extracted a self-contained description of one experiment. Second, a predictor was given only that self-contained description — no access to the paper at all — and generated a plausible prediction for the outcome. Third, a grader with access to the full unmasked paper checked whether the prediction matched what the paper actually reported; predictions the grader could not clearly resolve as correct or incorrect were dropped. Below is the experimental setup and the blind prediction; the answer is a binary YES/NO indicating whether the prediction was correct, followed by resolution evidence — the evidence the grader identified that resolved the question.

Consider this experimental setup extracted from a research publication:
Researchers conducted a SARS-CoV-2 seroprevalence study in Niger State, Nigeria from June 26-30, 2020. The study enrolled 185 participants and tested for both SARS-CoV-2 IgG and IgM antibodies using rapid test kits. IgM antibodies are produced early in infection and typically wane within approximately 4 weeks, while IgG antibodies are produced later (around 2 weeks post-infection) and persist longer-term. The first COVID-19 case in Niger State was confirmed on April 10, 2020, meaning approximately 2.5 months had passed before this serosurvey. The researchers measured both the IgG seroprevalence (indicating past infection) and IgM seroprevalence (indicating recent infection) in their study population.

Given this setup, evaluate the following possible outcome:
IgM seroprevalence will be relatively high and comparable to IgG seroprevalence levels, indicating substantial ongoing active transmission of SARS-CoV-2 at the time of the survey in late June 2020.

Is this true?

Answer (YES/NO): NO